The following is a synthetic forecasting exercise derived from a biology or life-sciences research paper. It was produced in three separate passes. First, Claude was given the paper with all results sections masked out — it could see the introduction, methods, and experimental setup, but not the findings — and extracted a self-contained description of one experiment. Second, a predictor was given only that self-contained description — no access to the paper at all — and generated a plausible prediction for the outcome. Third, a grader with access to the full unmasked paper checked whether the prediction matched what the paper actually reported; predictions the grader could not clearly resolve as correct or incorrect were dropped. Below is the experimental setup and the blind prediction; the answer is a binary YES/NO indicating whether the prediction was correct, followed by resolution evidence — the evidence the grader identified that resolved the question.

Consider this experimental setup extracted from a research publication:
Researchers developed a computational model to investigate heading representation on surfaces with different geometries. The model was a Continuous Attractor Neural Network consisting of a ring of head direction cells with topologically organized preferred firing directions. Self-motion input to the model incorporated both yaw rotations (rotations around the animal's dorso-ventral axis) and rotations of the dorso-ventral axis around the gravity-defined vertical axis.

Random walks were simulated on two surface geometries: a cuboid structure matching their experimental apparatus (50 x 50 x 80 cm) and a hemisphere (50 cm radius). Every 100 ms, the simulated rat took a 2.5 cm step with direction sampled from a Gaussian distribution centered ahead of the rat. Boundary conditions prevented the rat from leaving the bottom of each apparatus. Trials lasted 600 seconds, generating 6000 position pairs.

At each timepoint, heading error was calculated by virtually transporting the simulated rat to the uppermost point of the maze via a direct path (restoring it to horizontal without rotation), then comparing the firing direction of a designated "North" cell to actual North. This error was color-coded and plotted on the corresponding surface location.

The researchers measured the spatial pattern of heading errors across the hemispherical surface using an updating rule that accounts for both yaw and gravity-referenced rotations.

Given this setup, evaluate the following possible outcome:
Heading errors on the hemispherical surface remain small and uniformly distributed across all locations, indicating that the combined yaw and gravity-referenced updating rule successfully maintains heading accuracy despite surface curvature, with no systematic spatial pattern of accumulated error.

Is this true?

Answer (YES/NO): YES